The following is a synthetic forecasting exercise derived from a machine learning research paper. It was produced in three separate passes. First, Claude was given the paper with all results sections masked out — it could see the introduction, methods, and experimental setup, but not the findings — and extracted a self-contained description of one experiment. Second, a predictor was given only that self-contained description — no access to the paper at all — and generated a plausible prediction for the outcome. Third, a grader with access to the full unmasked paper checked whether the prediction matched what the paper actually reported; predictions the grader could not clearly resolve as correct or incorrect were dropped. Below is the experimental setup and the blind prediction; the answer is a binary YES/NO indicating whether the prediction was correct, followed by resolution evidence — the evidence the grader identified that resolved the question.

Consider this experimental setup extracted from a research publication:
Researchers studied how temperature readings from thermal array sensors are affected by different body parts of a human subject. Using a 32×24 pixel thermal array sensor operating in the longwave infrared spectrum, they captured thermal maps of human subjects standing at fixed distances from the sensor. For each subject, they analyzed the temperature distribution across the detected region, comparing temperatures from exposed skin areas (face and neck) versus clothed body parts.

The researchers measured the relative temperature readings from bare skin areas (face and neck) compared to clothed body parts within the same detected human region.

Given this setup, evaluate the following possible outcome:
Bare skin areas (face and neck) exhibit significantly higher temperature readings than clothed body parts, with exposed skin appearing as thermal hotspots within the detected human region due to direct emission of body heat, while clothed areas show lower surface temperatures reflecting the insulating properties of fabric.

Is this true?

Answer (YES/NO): YES